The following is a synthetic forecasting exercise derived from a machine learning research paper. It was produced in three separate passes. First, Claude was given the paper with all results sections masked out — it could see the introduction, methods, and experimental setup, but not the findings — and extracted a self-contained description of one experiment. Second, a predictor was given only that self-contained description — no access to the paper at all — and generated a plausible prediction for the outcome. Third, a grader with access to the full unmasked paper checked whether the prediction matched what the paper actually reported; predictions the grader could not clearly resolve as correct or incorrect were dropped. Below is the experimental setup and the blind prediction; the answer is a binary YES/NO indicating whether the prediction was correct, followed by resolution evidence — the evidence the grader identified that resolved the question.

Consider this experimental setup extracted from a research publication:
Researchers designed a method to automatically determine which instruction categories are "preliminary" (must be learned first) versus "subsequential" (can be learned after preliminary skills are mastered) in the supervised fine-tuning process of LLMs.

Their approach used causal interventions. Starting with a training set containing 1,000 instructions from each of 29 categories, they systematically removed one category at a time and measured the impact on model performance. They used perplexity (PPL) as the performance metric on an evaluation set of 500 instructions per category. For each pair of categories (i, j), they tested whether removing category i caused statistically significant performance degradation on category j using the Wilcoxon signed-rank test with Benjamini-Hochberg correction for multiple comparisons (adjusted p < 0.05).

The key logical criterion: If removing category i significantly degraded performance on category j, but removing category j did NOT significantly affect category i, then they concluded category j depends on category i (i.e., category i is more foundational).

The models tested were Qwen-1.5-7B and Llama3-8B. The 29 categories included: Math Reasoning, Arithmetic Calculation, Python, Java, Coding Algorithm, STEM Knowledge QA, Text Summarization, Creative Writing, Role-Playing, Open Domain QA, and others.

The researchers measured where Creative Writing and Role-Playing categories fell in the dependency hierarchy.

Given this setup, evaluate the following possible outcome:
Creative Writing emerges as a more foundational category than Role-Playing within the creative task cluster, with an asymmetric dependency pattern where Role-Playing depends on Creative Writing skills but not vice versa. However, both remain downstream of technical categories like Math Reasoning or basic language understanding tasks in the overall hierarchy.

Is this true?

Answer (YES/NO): NO